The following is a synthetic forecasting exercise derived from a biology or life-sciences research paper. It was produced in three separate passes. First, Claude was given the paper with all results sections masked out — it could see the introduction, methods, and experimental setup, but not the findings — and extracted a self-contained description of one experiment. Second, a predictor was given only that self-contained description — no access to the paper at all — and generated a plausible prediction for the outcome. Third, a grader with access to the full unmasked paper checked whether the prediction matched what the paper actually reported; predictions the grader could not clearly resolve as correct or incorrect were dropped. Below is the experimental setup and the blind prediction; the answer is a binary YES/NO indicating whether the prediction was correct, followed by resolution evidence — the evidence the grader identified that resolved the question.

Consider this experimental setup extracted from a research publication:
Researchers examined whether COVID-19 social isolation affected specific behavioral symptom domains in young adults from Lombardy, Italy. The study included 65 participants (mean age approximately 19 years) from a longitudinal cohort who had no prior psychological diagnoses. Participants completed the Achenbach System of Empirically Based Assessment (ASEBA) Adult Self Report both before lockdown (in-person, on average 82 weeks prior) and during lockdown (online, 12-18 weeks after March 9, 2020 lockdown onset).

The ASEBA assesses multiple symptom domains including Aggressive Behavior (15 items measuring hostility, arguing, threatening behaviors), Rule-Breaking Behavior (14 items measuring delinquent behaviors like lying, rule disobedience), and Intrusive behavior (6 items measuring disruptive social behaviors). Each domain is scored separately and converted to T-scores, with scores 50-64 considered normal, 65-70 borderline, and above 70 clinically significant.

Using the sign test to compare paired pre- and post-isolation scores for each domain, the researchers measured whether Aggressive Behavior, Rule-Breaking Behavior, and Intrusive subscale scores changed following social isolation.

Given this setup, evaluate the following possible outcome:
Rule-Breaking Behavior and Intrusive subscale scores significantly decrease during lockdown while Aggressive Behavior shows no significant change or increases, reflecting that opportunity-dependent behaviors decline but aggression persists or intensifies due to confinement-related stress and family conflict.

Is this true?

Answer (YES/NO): NO